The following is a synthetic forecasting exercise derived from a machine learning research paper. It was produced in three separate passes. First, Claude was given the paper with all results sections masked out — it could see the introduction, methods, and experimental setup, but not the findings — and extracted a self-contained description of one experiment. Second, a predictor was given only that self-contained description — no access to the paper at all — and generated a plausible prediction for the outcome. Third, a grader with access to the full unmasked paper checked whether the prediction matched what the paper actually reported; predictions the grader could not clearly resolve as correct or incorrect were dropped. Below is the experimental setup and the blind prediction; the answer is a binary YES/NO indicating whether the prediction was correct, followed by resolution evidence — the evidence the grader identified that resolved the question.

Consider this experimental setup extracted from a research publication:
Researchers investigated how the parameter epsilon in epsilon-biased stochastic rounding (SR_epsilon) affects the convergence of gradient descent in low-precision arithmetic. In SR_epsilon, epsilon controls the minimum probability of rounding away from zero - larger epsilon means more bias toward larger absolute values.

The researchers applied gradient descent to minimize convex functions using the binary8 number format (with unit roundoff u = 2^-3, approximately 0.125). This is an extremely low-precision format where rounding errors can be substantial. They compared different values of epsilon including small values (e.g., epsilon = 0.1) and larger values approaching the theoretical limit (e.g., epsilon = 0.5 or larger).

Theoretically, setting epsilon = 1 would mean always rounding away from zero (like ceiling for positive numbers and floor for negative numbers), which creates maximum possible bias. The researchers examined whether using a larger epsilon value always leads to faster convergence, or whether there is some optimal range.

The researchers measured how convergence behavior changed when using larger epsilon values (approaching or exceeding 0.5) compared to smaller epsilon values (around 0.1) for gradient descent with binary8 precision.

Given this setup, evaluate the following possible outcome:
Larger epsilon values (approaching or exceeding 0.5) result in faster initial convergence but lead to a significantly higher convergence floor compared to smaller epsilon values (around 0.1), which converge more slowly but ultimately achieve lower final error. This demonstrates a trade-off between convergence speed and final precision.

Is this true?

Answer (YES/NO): NO